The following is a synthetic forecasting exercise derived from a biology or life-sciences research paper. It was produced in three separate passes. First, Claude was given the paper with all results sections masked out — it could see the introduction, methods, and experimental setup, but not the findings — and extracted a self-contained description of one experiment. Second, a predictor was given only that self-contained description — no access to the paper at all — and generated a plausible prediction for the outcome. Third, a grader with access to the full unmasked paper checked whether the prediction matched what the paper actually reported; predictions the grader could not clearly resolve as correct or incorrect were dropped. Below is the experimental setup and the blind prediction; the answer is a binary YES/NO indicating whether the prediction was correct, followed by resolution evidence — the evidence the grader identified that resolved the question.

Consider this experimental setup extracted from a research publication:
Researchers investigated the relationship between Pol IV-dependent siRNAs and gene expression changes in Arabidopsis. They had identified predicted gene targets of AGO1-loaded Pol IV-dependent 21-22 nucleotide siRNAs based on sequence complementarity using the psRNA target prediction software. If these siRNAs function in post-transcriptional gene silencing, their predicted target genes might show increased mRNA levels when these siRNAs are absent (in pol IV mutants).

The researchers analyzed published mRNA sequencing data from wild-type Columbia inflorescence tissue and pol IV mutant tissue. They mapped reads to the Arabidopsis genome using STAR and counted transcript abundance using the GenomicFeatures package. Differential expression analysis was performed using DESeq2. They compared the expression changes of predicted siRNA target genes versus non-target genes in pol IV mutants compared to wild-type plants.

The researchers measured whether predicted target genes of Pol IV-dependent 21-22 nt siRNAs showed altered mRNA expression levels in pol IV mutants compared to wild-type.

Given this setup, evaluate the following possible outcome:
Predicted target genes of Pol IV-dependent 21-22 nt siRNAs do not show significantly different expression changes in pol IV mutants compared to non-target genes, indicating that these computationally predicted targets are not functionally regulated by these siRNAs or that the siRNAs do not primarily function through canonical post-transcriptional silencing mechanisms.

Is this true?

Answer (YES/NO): NO